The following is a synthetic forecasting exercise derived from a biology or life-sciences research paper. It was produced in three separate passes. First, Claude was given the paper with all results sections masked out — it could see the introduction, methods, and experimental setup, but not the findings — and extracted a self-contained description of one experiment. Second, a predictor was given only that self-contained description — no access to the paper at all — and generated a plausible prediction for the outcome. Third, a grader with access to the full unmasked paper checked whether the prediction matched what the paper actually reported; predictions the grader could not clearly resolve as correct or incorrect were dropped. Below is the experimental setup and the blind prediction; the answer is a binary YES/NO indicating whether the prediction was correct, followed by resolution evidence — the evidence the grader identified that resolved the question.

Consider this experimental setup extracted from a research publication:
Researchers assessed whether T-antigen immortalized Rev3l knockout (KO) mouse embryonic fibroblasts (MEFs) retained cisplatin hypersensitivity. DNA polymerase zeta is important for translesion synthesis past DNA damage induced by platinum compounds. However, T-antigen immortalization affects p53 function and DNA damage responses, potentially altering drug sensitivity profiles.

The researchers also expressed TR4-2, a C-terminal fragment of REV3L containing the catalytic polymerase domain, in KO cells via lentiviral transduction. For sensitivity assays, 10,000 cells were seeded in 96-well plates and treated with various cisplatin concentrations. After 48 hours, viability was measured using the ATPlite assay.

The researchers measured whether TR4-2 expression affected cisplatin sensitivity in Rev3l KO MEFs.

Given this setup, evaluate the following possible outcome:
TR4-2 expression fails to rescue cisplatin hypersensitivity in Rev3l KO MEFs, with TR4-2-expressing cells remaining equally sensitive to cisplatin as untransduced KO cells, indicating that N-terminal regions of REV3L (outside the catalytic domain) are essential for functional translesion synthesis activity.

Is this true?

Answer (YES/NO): NO